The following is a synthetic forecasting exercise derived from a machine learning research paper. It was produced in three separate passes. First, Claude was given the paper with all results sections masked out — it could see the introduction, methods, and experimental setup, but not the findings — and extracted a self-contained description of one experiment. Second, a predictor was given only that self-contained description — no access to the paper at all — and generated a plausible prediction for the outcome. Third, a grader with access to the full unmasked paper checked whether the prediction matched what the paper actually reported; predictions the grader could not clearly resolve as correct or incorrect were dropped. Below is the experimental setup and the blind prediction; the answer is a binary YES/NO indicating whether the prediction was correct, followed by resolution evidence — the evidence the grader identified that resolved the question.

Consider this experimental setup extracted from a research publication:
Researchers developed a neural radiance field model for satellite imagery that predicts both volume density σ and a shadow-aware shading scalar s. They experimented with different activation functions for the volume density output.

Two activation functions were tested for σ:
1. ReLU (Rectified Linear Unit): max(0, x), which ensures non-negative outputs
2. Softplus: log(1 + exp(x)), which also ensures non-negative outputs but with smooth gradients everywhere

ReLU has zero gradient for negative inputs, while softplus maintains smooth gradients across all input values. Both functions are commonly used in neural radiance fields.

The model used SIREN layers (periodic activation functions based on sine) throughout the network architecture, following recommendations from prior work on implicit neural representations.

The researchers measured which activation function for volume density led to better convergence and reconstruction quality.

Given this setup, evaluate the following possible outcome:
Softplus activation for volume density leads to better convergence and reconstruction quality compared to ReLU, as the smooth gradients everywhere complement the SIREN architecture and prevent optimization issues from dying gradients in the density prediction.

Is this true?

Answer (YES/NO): YES